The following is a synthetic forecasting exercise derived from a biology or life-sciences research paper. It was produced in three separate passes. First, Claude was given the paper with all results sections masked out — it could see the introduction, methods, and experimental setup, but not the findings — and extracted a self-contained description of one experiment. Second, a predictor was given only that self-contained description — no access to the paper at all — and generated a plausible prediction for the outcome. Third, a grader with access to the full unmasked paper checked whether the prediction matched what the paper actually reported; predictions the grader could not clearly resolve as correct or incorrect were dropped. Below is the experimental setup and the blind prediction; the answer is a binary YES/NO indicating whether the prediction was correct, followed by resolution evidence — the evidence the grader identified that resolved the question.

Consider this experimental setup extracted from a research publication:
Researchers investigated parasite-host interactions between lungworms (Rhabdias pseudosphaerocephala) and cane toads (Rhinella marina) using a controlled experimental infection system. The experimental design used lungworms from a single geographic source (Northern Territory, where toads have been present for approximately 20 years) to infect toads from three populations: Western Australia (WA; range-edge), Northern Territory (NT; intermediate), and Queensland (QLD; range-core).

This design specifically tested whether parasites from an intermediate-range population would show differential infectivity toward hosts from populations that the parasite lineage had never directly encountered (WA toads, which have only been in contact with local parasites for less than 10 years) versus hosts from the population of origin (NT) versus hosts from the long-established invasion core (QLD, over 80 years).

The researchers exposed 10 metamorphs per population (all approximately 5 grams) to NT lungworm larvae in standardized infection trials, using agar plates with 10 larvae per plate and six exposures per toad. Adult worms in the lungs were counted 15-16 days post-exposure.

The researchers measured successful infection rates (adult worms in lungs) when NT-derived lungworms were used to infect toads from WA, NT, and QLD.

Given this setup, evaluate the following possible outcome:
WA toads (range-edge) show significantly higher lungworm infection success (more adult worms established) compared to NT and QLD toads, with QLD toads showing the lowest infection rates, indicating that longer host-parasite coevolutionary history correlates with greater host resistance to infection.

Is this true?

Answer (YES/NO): YES